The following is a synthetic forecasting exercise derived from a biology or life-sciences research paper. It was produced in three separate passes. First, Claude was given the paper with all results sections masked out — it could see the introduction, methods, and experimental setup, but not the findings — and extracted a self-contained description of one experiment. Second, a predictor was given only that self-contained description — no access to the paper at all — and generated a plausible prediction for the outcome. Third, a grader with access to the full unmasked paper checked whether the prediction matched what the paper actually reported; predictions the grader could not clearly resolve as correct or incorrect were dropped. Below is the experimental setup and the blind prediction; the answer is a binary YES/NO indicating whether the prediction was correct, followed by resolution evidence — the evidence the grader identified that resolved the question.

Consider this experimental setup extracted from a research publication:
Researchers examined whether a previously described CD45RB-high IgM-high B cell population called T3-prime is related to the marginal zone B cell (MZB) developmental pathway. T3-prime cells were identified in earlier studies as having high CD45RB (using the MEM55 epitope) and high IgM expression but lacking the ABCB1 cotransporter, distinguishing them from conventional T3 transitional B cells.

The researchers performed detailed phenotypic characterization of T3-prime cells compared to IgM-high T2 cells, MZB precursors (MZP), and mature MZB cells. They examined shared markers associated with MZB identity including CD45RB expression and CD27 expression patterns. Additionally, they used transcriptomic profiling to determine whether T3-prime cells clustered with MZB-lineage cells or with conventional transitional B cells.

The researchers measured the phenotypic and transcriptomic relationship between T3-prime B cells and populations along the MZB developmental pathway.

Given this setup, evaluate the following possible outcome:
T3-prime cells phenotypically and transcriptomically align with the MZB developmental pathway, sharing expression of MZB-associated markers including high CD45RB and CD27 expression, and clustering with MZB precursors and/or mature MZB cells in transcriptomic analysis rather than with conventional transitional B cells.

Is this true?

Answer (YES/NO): NO